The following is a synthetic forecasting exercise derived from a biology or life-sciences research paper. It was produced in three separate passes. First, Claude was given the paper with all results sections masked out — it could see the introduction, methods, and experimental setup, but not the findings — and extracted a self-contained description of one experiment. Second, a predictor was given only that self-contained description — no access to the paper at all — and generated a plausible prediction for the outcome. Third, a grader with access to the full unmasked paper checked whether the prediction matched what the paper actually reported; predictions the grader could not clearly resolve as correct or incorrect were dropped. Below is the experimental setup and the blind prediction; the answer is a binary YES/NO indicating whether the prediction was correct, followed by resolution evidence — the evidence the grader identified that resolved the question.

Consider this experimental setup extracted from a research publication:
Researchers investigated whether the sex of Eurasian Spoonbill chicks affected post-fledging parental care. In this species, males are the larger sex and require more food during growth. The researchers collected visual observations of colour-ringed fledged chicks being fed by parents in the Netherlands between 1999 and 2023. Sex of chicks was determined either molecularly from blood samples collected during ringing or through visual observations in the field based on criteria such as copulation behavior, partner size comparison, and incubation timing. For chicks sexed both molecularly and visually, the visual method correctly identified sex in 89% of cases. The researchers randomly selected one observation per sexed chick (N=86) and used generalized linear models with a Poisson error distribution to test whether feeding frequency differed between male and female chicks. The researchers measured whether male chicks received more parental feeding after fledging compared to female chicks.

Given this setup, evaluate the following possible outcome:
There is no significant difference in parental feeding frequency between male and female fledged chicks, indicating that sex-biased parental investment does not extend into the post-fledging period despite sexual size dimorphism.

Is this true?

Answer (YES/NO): YES